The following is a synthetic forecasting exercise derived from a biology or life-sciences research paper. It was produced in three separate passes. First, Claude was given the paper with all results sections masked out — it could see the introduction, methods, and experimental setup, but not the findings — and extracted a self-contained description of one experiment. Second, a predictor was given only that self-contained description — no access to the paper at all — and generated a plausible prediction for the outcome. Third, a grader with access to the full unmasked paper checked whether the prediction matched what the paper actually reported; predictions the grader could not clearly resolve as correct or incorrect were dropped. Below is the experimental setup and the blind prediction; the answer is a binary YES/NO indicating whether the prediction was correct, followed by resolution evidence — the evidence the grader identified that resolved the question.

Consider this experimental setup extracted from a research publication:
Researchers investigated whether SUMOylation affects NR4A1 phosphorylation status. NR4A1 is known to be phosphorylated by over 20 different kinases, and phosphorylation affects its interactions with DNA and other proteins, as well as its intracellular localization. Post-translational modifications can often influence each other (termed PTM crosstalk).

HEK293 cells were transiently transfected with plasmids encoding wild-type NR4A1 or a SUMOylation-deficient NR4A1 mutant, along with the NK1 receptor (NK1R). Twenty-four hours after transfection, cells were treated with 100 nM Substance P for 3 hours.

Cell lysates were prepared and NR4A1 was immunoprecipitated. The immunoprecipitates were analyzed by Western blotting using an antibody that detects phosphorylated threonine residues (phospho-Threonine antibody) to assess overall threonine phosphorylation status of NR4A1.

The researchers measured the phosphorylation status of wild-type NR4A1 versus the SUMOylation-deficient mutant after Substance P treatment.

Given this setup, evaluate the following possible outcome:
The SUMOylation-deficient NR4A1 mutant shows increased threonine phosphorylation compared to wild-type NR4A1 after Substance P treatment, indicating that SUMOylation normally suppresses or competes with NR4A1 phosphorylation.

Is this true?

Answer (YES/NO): NO